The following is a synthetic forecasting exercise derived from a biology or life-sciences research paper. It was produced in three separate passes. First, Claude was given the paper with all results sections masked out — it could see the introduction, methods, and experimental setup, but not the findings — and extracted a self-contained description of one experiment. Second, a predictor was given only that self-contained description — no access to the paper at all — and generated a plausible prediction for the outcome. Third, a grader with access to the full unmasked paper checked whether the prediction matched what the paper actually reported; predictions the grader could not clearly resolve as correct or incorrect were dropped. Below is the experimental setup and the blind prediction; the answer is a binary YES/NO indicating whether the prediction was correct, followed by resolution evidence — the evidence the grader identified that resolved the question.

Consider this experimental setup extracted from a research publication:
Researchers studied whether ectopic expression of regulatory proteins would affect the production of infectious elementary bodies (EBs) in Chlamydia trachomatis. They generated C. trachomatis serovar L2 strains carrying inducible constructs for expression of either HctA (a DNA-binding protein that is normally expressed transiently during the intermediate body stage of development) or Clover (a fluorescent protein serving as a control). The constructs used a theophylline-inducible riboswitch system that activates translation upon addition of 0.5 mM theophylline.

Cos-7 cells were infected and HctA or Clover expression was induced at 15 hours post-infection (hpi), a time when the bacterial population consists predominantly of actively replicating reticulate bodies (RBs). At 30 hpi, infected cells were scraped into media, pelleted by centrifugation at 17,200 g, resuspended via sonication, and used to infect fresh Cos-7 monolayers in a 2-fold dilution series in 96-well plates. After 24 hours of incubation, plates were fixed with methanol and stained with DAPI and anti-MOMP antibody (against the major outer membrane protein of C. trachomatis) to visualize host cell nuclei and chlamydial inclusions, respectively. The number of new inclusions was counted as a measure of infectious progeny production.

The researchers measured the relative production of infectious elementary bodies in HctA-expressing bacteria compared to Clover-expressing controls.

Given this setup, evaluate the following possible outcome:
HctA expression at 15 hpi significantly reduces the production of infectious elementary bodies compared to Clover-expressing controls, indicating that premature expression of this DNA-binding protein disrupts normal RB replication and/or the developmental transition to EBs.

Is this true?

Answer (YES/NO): YES